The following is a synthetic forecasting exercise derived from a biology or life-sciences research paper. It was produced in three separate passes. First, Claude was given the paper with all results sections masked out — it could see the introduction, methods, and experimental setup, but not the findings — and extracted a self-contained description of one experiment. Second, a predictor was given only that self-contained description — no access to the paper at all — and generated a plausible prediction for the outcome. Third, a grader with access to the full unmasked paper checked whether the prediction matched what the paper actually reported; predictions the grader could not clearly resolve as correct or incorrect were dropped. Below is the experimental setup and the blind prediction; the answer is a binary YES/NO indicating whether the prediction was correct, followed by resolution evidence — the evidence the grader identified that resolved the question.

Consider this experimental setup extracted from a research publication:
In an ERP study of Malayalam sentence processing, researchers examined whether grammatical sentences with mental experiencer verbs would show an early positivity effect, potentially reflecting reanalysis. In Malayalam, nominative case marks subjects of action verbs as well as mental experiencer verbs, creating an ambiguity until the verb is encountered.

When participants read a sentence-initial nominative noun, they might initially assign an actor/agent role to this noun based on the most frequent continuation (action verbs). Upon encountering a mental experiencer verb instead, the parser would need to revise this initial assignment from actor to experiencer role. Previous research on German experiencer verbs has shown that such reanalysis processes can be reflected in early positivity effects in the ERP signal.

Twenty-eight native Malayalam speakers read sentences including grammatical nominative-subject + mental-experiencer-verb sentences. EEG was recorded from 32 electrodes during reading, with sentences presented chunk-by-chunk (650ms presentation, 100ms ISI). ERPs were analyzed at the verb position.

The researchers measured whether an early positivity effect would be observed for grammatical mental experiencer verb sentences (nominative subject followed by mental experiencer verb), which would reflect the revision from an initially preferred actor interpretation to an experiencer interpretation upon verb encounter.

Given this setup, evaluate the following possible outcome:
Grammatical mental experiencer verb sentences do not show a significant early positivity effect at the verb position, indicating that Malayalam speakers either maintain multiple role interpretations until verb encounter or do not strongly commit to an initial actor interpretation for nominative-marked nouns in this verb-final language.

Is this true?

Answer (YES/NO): YES